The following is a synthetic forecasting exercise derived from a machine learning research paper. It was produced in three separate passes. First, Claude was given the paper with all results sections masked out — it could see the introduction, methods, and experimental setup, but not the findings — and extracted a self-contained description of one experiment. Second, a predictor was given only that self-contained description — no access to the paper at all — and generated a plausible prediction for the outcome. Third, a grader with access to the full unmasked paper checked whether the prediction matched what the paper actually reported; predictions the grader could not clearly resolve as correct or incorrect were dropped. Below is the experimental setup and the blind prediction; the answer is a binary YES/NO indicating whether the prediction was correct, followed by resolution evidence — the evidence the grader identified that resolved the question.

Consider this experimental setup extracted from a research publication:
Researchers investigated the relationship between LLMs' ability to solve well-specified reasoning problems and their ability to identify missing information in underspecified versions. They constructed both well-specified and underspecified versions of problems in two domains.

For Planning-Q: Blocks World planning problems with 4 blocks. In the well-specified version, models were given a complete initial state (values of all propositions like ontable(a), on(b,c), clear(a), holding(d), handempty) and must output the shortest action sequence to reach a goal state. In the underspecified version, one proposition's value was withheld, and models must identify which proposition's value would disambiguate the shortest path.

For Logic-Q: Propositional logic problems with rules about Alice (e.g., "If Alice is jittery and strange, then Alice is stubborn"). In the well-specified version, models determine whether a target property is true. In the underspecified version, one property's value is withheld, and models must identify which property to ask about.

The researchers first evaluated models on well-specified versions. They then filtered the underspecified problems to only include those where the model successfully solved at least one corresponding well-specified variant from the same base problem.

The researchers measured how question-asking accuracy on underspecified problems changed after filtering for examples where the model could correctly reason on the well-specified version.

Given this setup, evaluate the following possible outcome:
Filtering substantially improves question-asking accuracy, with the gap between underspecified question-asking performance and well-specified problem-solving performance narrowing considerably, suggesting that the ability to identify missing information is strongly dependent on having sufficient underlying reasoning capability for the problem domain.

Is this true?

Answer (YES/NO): NO